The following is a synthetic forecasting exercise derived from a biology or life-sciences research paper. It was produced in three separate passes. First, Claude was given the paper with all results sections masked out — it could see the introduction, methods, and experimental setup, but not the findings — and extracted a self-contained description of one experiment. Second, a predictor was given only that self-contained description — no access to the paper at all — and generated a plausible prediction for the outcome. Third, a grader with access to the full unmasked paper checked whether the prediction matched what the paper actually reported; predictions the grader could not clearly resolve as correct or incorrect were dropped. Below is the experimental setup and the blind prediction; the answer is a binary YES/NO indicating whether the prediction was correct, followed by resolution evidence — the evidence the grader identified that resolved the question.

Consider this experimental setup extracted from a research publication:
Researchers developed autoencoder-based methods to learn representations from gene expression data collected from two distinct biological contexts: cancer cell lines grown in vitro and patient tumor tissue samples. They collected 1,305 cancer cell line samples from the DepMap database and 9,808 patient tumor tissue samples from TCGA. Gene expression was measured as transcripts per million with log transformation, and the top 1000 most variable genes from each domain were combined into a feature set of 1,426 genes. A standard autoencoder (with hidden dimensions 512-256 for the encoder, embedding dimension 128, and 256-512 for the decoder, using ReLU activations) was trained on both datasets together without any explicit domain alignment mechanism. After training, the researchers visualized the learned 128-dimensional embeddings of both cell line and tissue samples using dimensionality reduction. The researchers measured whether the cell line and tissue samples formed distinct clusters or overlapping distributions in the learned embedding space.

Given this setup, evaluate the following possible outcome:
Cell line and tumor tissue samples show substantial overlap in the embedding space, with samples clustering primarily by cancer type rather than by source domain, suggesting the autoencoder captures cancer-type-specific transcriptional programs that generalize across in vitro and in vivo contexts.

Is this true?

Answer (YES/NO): NO